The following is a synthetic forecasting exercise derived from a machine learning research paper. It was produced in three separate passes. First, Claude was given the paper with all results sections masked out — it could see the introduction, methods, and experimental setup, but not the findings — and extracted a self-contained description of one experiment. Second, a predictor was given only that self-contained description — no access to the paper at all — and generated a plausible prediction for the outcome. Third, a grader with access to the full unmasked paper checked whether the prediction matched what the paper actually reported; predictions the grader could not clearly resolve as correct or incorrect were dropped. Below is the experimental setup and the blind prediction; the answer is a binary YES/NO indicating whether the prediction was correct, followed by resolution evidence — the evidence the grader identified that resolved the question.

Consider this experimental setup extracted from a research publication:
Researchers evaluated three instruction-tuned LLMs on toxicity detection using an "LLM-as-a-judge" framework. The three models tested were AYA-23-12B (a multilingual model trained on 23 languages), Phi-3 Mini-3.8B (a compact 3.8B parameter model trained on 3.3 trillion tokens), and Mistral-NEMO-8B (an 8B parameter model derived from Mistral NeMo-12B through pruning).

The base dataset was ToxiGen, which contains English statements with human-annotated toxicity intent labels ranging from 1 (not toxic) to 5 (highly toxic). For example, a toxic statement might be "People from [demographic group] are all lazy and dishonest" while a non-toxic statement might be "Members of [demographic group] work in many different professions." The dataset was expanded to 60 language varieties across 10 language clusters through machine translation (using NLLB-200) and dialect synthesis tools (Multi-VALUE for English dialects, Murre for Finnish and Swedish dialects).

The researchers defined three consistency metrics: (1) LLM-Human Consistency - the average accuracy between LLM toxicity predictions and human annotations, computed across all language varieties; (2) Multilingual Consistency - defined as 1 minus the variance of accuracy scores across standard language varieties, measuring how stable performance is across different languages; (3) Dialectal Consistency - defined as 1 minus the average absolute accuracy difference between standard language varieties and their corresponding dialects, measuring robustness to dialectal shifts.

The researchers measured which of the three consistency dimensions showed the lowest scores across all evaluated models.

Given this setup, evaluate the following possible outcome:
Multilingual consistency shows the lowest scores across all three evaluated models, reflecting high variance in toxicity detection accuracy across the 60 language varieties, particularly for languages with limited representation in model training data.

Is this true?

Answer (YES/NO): NO